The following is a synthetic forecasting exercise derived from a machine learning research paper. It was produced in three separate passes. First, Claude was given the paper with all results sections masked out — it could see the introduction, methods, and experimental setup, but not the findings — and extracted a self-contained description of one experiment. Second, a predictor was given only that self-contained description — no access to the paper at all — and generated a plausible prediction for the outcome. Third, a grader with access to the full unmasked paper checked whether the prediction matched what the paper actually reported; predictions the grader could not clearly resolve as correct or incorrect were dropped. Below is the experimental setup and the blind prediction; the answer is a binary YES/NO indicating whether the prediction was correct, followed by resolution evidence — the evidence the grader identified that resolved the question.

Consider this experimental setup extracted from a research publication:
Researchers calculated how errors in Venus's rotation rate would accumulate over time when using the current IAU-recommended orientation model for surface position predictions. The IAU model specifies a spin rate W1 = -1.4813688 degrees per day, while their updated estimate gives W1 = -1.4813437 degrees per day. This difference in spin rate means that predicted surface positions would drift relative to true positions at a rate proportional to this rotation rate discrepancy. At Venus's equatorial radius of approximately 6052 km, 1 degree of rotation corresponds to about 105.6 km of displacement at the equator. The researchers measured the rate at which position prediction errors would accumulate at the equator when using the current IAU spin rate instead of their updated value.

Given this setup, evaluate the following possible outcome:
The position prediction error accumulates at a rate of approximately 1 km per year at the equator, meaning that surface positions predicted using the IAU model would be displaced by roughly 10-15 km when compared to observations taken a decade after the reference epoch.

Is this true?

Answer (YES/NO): YES